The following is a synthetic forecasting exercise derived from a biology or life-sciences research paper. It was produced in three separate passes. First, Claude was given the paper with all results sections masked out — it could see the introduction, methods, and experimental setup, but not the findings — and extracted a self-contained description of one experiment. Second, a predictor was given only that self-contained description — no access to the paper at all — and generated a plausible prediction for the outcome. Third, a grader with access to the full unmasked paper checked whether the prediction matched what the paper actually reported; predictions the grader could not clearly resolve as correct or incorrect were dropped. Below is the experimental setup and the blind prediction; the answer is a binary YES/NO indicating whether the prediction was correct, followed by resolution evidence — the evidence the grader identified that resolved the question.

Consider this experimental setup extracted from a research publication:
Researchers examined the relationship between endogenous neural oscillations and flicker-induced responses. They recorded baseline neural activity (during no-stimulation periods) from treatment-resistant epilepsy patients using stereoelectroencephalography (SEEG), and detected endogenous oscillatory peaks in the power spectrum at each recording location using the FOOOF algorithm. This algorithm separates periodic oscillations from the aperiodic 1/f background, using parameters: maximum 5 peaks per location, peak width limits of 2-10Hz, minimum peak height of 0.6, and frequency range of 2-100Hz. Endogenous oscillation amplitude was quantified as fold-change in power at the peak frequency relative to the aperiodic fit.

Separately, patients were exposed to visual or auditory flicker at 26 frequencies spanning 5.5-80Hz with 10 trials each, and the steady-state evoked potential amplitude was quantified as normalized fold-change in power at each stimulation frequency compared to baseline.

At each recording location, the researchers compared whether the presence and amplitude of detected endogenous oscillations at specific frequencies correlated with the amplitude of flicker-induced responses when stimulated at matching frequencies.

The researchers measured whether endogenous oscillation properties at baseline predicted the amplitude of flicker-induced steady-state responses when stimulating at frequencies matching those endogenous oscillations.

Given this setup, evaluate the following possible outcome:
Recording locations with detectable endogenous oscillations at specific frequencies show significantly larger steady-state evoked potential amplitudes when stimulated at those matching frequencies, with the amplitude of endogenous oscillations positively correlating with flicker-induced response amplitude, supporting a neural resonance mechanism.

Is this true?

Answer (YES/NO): NO